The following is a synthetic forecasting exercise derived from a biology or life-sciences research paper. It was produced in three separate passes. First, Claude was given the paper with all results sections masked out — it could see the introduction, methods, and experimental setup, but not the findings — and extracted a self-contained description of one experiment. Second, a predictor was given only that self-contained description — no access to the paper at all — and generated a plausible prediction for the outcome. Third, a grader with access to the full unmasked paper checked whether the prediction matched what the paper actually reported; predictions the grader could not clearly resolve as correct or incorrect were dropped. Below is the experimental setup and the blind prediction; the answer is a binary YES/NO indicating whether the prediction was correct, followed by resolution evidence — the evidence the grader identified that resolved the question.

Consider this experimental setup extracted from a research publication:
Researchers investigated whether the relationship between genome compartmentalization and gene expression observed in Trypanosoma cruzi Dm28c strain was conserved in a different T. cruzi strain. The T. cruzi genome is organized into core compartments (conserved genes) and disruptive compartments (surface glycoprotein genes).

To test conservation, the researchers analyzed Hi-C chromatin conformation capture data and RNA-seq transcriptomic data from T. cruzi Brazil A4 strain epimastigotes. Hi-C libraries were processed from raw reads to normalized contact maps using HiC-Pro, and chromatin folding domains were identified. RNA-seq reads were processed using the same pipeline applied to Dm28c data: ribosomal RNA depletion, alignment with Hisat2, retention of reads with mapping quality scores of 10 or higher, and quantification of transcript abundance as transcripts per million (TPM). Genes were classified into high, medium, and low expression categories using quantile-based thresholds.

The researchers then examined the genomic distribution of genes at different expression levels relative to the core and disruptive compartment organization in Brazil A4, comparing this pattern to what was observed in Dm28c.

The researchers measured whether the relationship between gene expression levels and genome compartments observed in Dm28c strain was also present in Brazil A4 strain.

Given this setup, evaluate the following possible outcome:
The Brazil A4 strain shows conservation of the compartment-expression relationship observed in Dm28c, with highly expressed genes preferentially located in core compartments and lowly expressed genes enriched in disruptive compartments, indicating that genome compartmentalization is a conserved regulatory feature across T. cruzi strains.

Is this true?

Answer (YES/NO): YES